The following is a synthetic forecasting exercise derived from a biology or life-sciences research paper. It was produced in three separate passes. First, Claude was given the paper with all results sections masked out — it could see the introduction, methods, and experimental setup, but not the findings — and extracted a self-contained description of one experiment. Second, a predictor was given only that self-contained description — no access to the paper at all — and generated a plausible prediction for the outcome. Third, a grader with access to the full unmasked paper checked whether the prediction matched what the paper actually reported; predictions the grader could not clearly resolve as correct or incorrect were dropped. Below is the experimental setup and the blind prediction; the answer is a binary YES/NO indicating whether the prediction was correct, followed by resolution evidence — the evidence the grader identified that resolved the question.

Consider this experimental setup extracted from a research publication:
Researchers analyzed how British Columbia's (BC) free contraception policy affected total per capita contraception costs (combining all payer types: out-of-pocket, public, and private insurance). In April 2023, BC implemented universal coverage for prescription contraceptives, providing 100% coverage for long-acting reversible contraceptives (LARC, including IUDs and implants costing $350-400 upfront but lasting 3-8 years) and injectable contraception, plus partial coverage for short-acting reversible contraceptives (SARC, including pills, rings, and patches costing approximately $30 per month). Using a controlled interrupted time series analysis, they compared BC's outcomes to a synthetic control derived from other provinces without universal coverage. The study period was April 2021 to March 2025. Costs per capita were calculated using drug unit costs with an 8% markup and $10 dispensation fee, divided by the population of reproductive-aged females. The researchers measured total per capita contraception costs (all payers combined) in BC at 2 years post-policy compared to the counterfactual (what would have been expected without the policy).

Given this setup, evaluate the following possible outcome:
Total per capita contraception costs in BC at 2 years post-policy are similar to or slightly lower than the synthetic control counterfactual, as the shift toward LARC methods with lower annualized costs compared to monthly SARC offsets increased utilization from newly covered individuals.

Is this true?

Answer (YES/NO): YES